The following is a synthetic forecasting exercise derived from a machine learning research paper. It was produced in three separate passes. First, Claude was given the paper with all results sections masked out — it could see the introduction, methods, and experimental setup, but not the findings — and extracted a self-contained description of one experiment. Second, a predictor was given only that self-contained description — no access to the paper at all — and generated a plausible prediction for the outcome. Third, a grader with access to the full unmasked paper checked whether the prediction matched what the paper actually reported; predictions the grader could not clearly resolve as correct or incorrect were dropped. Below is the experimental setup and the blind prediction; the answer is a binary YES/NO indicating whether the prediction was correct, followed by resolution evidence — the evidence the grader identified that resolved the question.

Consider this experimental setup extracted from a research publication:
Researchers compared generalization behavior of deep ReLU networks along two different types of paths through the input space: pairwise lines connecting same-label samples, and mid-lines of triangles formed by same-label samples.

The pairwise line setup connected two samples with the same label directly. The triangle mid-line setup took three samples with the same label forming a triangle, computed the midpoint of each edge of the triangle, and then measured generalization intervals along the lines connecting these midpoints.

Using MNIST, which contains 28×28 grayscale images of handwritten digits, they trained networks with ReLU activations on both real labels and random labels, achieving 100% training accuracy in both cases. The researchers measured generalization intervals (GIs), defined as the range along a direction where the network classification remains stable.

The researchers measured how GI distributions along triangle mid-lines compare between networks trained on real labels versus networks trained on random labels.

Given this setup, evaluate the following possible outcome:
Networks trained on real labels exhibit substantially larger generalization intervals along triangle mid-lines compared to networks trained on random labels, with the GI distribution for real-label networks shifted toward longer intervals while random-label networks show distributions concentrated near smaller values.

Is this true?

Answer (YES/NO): YES